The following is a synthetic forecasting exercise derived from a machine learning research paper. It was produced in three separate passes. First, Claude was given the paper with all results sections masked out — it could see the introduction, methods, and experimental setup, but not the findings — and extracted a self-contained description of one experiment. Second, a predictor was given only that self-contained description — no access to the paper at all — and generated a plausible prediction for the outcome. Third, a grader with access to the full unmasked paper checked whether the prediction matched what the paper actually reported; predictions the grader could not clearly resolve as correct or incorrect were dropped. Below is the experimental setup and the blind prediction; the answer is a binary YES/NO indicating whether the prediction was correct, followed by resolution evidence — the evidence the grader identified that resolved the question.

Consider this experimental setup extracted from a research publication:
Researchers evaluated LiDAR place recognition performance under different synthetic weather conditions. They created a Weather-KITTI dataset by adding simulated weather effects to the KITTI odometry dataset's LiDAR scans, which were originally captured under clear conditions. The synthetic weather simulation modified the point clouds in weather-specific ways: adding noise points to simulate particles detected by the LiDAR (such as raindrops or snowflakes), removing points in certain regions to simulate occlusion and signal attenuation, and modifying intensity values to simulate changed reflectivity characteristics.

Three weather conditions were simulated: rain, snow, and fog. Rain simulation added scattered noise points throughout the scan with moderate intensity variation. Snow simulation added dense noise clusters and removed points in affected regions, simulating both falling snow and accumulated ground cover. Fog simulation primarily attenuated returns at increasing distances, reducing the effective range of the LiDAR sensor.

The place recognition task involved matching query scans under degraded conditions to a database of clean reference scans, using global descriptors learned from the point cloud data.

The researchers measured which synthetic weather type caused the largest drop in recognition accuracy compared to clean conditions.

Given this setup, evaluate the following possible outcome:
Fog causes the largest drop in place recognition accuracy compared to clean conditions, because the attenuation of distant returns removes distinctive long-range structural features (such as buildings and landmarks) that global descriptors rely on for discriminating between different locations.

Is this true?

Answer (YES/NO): NO